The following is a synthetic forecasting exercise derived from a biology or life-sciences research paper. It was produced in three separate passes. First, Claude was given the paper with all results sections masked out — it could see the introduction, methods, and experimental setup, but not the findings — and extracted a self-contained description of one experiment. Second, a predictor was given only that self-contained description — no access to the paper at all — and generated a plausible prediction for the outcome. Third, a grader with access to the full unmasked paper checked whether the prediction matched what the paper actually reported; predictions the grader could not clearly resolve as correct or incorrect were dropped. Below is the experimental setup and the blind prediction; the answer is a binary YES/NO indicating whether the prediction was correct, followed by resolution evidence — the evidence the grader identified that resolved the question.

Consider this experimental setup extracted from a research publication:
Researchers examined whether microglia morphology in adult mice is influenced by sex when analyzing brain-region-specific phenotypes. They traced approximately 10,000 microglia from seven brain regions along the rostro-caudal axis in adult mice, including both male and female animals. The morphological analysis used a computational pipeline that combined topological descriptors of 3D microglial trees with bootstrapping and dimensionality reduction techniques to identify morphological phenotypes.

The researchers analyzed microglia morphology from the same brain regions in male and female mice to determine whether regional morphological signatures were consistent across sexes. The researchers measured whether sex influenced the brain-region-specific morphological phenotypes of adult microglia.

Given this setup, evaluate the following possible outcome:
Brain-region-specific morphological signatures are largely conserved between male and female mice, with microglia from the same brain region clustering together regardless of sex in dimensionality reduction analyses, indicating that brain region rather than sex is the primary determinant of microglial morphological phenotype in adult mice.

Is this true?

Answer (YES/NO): NO